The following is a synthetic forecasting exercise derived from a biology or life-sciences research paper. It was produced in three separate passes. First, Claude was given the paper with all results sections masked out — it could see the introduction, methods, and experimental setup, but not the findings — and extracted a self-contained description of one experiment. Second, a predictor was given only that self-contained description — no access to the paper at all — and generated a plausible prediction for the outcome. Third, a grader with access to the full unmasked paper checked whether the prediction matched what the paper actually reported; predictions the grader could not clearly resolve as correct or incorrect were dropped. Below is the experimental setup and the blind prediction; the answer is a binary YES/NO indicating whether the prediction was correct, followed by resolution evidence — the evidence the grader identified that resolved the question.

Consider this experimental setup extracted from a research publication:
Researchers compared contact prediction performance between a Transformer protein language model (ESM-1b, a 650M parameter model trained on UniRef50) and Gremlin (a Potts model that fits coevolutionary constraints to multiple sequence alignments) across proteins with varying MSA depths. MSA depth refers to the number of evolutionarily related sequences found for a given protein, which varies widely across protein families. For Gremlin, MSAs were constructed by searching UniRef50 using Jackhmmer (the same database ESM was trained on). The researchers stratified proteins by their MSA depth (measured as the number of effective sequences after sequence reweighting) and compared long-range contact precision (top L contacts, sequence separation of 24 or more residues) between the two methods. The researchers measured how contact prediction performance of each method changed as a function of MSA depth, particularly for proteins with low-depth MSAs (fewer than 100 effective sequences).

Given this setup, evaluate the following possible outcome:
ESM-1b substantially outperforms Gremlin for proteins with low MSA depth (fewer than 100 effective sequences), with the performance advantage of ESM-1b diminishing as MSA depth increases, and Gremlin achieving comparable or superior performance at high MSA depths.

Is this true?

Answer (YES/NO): NO